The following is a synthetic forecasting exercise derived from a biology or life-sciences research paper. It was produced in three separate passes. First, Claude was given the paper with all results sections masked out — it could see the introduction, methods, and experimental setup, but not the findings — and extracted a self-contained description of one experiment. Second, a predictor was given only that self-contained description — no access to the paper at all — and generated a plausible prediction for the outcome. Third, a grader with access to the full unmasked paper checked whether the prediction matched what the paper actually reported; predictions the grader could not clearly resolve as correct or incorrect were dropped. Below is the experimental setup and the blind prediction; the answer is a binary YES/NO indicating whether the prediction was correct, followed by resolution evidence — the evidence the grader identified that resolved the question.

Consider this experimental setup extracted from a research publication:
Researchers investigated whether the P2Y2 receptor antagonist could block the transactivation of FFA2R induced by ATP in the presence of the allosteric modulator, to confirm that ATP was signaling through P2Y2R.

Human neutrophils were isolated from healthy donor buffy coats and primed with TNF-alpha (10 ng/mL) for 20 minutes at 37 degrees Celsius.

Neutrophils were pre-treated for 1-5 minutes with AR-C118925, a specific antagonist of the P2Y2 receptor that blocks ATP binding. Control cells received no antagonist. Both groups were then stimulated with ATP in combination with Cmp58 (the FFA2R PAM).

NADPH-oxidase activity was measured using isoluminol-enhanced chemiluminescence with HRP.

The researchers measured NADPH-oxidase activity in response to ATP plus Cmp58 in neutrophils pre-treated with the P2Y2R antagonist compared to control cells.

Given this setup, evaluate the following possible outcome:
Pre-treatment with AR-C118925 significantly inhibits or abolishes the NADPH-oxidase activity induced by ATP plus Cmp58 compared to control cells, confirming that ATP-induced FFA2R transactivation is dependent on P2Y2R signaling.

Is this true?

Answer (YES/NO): YES